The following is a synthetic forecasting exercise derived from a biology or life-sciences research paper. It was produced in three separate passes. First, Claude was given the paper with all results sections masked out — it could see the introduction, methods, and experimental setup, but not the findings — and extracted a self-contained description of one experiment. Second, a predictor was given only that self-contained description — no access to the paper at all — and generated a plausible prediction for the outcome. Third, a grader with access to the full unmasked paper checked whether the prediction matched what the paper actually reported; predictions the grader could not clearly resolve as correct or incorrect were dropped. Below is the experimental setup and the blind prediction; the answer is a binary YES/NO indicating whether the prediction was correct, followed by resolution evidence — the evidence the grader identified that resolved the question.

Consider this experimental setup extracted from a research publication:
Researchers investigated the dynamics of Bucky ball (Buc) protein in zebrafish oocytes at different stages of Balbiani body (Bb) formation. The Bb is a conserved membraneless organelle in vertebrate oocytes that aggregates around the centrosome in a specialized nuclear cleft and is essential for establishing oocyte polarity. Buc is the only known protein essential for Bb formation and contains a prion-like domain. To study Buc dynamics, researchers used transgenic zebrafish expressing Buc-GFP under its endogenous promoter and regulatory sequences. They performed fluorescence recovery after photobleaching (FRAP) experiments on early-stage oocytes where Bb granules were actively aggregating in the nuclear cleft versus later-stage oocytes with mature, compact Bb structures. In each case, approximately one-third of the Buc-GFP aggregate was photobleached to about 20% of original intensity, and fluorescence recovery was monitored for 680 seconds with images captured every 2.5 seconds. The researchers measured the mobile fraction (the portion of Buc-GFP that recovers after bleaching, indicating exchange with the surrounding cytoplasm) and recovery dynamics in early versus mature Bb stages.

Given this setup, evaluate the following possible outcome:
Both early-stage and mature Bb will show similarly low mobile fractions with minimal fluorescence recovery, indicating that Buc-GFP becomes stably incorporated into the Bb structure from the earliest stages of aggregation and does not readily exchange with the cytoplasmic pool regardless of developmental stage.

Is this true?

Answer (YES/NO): NO